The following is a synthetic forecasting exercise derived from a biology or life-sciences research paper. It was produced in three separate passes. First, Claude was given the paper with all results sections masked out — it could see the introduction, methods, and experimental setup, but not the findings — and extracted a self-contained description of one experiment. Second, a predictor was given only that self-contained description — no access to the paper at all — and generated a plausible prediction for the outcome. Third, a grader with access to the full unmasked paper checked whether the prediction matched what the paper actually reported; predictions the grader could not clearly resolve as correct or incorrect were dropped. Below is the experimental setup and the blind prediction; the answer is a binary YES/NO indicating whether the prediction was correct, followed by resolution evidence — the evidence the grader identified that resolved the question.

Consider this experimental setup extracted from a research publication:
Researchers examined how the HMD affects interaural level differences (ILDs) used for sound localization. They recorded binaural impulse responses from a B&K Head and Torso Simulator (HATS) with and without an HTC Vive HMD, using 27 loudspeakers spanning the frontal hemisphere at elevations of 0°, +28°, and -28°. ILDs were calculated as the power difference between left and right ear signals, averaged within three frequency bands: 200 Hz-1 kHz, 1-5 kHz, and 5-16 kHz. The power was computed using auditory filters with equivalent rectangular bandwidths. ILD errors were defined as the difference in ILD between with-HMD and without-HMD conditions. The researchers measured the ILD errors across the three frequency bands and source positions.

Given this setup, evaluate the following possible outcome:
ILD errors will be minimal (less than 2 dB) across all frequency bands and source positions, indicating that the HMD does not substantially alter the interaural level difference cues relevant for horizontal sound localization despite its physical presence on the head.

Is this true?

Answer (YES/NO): NO